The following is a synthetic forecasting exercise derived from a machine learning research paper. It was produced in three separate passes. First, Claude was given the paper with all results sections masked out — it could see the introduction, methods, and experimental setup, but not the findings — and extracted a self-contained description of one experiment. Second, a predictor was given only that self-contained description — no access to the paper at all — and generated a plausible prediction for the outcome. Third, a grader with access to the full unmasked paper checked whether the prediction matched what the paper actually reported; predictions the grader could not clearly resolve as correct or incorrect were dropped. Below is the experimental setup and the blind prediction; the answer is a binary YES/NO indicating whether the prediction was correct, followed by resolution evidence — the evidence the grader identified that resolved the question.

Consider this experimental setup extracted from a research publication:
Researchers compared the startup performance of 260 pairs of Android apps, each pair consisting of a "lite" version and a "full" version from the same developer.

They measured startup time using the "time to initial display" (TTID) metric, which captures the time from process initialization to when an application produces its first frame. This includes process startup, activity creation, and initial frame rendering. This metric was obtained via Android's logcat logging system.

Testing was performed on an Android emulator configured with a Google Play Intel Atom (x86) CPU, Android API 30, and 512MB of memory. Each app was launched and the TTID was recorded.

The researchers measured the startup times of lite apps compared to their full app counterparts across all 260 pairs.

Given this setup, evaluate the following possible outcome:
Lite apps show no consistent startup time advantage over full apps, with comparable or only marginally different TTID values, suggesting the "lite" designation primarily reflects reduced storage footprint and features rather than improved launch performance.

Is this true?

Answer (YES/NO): NO